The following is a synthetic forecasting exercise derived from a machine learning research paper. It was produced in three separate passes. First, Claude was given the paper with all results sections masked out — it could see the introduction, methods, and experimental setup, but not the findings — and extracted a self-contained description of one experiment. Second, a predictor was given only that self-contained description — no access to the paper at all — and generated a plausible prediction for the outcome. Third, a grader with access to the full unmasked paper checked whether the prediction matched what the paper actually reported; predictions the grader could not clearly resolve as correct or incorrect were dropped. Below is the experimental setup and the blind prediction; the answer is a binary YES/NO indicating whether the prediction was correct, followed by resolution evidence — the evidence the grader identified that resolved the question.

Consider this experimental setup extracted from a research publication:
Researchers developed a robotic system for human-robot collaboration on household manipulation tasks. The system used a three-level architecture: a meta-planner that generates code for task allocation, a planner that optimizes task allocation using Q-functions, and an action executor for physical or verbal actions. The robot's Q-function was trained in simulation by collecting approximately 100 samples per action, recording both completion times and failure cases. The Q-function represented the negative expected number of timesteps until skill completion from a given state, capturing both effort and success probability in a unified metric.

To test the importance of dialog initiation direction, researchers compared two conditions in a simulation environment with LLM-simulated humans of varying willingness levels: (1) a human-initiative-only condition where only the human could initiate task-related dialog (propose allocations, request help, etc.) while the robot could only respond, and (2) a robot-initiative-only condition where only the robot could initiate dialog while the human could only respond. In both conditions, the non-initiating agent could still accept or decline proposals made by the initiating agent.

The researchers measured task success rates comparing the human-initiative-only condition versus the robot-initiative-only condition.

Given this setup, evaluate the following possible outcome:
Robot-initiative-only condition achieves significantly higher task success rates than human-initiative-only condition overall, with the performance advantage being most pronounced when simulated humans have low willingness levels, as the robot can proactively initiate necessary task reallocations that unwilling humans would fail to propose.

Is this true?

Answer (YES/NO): NO